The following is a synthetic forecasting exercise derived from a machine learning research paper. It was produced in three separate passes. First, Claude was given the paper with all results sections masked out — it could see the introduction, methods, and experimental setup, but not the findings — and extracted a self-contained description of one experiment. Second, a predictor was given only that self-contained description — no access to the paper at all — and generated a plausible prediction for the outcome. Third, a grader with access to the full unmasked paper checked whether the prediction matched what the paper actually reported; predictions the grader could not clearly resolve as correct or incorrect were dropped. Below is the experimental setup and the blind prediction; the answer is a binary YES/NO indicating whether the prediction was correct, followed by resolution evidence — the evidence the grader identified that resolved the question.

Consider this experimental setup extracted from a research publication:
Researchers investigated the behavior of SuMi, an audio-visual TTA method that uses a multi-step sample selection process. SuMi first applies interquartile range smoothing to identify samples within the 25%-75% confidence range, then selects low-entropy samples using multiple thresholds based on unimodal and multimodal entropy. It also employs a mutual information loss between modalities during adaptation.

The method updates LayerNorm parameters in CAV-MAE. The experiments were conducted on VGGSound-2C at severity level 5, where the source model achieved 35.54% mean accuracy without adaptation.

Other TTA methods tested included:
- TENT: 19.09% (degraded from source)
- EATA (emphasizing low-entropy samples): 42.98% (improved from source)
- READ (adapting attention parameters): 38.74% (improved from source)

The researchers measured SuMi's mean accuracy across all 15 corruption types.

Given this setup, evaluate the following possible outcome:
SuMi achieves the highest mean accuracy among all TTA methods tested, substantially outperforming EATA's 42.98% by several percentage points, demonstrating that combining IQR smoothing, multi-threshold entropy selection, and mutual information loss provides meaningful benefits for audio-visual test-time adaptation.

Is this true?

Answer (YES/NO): NO